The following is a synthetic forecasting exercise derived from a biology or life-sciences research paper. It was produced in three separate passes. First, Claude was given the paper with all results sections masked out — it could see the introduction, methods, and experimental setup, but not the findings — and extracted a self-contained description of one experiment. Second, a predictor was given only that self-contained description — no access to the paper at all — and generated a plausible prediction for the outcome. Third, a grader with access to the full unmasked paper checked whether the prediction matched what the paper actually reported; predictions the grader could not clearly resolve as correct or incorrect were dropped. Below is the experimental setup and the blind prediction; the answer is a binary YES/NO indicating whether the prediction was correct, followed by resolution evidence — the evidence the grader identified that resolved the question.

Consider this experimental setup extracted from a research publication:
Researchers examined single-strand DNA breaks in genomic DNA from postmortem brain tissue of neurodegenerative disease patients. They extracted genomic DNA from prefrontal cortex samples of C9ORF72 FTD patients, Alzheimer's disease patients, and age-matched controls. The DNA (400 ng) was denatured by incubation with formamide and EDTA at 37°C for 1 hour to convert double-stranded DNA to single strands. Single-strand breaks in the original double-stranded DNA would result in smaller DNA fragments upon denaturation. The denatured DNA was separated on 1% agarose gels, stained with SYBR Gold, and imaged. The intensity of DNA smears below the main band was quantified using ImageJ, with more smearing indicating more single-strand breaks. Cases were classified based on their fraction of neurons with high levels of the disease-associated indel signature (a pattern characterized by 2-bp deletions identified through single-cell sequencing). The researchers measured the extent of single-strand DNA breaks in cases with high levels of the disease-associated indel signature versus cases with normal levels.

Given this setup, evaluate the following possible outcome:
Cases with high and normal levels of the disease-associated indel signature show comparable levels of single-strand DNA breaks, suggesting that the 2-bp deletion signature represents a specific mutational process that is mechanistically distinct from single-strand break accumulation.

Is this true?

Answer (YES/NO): NO